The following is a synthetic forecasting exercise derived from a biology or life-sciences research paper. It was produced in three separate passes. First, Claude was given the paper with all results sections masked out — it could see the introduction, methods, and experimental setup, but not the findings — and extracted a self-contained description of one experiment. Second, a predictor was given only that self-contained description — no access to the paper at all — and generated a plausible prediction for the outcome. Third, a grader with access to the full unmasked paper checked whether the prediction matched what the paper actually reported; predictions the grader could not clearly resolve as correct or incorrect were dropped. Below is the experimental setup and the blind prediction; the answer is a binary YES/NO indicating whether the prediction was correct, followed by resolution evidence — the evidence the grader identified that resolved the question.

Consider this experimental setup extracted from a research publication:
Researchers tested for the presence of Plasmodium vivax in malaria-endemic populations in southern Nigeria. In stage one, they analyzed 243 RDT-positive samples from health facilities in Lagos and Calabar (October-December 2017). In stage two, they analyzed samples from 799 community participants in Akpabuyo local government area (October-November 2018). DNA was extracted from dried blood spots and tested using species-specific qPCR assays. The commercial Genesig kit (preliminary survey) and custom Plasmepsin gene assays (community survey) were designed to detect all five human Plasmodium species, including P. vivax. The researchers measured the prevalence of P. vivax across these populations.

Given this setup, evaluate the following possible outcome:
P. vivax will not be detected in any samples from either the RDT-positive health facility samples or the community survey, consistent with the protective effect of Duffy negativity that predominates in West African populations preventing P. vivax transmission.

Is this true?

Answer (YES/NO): YES